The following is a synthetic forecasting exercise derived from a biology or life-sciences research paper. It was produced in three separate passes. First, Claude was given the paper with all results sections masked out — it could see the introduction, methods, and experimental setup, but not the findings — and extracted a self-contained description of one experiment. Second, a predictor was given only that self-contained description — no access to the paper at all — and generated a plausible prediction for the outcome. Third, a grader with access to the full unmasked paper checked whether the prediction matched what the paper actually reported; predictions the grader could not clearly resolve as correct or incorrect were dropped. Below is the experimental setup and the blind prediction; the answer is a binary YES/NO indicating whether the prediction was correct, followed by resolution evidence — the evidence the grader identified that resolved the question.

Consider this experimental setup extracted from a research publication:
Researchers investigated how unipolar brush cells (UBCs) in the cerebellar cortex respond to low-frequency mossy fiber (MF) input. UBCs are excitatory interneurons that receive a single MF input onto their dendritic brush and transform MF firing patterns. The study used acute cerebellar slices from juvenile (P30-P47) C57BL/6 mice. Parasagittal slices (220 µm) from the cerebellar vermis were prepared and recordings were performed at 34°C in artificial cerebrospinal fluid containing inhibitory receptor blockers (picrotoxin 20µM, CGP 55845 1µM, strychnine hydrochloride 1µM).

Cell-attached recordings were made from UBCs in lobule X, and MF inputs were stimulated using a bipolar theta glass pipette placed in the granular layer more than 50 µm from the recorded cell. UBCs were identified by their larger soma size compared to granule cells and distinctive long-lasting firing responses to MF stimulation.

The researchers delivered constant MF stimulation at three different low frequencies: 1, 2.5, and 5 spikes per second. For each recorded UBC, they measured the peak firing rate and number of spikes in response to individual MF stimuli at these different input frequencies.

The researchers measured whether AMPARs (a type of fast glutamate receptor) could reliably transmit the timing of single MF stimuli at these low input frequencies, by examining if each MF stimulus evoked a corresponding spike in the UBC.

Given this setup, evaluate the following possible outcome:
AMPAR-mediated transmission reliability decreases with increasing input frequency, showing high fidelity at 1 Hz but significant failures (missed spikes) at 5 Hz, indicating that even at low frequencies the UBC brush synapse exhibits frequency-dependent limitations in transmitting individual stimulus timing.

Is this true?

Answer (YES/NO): NO